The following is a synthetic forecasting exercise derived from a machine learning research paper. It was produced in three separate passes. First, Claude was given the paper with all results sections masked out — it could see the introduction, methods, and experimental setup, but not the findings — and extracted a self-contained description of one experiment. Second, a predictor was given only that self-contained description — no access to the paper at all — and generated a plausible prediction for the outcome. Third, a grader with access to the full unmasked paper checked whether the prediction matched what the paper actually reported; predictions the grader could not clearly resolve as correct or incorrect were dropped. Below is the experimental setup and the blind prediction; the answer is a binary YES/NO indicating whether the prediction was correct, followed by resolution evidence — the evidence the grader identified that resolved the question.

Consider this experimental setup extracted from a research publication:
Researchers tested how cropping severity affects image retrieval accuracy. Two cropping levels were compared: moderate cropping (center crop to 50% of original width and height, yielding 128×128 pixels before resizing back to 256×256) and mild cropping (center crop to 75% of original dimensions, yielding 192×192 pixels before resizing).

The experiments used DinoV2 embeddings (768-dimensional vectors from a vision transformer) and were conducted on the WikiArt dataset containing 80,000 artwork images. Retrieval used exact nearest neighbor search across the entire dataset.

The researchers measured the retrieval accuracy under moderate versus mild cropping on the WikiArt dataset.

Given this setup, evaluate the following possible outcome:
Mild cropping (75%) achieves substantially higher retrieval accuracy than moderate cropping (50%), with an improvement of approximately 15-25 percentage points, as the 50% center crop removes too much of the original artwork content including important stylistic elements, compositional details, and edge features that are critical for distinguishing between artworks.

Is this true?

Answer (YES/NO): NO